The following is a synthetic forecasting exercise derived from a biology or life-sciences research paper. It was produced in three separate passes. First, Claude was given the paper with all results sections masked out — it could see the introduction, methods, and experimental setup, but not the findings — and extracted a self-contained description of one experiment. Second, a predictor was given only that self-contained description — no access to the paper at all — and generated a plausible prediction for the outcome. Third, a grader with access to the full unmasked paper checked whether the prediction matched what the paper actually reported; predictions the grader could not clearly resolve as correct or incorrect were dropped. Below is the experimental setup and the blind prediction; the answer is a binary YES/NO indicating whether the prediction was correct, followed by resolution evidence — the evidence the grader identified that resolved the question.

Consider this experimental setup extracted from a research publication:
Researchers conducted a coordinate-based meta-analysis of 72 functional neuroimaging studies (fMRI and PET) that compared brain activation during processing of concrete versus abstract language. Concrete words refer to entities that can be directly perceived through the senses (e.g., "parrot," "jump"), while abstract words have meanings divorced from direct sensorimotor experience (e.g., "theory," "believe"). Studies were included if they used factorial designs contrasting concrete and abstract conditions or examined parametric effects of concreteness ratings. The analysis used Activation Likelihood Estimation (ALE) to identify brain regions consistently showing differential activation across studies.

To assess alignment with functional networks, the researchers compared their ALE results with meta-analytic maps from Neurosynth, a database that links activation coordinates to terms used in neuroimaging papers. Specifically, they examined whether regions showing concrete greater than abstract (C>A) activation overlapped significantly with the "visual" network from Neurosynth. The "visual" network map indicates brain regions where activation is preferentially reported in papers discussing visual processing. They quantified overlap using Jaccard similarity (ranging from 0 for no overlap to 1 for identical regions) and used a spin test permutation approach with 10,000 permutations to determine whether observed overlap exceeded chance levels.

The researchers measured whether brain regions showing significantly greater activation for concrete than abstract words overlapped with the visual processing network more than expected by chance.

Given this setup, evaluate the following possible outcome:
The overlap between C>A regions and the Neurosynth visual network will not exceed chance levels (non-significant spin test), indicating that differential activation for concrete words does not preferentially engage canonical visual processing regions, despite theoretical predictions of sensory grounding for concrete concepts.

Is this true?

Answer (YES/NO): YES